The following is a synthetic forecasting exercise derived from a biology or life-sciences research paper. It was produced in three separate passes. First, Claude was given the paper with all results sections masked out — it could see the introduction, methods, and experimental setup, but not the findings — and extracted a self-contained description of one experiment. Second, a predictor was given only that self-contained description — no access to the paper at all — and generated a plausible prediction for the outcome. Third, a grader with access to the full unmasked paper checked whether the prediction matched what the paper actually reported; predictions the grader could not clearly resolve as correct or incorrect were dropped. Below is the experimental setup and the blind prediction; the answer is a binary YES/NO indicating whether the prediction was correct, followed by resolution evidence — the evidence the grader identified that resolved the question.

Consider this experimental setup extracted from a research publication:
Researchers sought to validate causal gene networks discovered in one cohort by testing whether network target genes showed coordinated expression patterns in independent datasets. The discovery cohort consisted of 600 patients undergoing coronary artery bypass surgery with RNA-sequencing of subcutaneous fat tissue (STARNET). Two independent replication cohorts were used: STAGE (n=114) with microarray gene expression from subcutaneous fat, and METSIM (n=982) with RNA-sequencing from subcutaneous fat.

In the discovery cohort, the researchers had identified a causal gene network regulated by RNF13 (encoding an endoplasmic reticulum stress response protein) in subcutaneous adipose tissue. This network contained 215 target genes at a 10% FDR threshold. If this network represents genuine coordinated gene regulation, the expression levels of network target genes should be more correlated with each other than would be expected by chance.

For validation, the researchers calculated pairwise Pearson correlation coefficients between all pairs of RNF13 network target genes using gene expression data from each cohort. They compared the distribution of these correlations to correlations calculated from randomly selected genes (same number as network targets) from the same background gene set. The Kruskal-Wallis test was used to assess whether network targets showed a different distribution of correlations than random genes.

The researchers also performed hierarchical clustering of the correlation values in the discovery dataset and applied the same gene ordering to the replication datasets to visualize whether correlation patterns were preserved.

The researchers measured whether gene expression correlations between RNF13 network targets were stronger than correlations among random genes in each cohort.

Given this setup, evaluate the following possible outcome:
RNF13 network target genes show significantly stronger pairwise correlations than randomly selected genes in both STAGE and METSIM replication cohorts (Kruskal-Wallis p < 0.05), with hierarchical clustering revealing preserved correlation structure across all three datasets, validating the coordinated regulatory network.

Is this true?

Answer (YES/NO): NO